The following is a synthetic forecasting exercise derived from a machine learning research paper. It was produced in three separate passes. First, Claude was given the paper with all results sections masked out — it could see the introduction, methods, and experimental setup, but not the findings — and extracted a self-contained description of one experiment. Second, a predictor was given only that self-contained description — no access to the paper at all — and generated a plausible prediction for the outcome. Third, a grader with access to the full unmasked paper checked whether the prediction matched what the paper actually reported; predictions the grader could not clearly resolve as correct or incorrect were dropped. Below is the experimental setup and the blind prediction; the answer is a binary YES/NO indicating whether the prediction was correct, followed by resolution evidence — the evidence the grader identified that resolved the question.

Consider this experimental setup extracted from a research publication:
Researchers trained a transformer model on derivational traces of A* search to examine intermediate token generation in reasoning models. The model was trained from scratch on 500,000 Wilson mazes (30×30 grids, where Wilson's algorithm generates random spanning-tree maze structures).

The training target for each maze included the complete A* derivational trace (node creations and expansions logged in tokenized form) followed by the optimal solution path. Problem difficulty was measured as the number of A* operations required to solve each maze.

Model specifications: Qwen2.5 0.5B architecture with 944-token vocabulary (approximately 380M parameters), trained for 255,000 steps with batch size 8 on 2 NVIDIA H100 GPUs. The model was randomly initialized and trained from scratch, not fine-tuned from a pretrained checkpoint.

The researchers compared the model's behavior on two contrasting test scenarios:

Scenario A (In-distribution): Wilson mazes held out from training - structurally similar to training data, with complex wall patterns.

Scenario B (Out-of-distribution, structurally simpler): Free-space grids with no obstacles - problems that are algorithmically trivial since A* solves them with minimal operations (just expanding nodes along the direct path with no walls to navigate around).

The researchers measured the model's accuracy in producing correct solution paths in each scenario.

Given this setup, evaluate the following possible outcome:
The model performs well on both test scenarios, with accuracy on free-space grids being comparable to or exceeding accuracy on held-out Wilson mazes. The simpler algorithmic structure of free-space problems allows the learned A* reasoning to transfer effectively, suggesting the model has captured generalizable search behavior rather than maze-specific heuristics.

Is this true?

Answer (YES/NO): NO